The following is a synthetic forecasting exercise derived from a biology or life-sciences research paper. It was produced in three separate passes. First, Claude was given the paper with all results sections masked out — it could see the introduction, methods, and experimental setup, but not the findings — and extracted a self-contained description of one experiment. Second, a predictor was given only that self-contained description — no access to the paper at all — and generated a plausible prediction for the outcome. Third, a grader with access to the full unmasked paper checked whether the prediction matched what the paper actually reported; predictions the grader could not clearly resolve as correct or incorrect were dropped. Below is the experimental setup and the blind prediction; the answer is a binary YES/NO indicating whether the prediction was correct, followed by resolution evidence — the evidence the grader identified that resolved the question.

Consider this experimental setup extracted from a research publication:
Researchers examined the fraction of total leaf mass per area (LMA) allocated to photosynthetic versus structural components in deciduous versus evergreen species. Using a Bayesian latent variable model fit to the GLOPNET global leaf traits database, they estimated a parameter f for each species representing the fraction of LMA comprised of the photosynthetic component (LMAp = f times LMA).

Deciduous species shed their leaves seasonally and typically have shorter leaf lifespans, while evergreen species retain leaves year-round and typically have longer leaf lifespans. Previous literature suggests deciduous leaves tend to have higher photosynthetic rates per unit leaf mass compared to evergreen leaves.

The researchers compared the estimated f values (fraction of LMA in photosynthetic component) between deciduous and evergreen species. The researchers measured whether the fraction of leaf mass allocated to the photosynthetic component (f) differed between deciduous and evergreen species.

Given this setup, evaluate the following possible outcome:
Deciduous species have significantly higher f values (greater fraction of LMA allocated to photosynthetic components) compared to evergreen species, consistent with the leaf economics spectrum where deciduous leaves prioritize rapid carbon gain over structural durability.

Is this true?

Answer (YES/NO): YES